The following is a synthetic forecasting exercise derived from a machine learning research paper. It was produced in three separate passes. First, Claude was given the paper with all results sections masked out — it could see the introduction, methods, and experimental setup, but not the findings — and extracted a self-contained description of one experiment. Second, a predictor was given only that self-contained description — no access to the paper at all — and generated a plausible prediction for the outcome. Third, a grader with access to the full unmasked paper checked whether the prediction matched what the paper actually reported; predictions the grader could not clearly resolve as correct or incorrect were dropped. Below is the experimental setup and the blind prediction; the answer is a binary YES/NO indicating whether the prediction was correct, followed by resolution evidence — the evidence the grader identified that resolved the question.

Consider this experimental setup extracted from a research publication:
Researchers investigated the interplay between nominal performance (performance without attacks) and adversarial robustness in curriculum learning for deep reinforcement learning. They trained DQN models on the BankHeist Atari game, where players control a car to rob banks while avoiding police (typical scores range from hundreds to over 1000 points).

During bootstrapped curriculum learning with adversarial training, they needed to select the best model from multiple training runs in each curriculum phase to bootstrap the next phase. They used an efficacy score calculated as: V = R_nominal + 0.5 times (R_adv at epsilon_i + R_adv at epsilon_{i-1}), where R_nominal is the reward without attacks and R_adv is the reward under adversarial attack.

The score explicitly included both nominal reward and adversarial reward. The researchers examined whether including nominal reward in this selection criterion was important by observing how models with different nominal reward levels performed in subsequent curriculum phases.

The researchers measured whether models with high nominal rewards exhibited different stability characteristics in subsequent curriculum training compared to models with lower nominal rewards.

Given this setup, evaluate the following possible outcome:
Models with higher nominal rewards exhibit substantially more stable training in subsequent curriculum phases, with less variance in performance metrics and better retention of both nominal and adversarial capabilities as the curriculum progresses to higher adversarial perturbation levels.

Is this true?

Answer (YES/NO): NO